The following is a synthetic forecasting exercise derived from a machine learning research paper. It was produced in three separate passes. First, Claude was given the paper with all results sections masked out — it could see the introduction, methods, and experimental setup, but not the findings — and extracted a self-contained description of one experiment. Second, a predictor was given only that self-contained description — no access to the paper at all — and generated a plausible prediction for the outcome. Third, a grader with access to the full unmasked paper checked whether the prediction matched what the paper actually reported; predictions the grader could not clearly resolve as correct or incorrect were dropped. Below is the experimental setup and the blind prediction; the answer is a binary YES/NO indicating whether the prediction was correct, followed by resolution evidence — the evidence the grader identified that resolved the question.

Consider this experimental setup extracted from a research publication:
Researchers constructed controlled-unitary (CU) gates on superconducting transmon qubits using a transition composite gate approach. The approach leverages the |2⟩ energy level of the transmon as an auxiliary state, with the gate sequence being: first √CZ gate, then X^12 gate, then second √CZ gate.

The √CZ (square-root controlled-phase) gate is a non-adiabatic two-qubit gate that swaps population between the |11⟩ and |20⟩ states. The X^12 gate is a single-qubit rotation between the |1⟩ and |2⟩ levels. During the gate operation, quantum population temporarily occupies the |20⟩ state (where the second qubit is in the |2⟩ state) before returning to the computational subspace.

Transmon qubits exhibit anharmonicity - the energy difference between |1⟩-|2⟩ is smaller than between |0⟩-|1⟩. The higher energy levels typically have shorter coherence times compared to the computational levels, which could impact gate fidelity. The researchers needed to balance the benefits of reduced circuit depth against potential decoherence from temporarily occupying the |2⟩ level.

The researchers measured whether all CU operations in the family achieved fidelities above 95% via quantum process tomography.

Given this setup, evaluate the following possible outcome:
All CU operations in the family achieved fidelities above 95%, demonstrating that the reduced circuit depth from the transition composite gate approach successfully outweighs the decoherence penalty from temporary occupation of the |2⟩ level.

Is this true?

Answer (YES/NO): YES